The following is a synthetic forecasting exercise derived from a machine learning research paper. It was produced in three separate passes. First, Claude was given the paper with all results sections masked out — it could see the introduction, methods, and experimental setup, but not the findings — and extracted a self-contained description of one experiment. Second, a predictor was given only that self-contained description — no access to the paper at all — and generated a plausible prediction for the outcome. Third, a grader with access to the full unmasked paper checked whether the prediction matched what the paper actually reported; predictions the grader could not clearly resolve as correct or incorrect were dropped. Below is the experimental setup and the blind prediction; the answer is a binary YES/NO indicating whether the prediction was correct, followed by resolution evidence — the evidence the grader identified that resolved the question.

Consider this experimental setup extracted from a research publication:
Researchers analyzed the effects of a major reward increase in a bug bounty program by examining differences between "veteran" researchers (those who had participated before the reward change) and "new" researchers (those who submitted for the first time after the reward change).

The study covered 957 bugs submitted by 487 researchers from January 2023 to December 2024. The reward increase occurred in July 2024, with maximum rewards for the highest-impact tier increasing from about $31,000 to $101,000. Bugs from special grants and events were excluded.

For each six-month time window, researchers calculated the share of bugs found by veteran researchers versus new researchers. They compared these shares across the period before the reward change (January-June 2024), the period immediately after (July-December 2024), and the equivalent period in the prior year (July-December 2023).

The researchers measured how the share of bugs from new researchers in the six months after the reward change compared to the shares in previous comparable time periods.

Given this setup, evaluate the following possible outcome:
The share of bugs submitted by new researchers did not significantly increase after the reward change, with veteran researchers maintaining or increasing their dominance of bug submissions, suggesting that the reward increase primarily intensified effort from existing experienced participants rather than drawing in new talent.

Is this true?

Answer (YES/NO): NO